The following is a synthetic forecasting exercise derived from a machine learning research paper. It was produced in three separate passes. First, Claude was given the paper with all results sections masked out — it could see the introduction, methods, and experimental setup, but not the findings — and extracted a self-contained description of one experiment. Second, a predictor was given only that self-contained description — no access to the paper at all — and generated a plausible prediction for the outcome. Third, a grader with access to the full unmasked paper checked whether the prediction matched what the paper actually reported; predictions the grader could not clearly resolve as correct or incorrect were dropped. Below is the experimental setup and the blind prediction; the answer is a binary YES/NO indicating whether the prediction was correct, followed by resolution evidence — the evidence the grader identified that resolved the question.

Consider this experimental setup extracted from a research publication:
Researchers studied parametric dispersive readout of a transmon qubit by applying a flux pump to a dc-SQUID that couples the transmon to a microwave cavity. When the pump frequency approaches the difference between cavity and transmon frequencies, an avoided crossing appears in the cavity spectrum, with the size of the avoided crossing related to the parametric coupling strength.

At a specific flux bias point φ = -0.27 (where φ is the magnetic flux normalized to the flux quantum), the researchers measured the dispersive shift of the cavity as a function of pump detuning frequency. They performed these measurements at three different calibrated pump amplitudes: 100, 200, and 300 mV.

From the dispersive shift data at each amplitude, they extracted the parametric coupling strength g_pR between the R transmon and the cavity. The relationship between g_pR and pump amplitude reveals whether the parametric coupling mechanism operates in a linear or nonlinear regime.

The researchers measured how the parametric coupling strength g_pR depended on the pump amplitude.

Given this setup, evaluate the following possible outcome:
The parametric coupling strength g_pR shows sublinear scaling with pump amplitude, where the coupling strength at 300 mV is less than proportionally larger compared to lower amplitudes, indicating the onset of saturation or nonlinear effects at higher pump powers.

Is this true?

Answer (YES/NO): NO